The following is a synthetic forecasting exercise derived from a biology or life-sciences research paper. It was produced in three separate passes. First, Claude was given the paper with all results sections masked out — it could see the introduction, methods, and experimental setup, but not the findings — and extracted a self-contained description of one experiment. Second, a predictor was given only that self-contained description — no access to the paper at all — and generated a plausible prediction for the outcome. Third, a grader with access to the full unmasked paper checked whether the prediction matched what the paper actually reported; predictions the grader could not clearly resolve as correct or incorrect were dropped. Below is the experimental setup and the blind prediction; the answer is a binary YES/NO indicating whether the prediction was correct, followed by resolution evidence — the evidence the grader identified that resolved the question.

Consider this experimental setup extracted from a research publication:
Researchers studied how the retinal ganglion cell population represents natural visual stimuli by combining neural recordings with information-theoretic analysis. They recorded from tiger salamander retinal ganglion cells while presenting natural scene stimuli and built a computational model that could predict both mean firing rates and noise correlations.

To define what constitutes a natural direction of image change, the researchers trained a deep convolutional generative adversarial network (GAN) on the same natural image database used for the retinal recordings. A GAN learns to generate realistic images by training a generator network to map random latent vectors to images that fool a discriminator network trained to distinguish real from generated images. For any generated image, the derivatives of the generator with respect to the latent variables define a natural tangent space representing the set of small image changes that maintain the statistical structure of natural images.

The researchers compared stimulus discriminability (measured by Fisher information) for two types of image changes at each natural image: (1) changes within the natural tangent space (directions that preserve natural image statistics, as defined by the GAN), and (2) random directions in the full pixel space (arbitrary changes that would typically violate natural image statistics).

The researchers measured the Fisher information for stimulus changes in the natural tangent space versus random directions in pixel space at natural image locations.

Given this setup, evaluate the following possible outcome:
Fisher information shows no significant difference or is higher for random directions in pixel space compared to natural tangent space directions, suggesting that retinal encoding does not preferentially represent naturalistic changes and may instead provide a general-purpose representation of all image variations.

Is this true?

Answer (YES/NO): NO